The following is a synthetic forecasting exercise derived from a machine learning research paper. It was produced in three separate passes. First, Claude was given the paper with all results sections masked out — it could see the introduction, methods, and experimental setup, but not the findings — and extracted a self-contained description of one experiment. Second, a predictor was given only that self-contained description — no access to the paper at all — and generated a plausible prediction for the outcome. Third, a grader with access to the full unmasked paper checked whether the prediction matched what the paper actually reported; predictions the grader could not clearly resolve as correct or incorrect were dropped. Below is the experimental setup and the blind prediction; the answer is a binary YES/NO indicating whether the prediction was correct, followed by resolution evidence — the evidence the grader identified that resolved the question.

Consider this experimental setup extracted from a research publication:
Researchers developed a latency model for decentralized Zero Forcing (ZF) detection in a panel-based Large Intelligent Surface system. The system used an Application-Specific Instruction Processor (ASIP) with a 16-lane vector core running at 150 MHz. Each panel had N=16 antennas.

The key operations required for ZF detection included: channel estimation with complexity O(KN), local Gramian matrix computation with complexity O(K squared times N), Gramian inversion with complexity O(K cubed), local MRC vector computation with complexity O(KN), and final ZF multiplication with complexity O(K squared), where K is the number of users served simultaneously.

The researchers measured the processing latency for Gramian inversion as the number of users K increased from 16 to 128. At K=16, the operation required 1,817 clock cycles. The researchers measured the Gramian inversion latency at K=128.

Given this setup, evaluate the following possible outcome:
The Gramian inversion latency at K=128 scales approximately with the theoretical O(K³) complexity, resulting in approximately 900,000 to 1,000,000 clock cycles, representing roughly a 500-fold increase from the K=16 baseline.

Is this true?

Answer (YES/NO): NO